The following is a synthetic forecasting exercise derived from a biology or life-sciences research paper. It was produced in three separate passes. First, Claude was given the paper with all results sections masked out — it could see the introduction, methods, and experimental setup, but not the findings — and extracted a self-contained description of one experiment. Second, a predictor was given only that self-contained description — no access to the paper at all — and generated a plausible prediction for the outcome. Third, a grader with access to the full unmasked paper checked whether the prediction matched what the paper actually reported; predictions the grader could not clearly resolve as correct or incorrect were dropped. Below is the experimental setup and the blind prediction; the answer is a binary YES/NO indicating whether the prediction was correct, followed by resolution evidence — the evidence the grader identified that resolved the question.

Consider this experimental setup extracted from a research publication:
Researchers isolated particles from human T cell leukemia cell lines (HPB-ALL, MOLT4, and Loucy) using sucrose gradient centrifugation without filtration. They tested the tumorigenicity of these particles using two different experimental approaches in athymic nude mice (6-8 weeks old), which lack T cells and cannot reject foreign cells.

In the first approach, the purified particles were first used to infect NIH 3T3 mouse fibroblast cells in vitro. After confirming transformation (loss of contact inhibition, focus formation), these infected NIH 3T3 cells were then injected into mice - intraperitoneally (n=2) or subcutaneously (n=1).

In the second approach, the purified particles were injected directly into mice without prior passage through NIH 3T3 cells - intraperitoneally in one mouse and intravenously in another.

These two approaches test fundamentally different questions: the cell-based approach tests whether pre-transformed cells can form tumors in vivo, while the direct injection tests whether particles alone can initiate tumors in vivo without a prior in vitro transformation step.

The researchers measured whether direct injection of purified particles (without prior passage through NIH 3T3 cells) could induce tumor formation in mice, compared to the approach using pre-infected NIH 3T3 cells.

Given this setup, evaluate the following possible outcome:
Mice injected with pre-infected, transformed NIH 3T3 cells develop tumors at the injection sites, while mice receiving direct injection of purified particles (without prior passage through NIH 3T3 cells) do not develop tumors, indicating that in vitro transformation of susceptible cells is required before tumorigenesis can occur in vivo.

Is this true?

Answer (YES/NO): NO